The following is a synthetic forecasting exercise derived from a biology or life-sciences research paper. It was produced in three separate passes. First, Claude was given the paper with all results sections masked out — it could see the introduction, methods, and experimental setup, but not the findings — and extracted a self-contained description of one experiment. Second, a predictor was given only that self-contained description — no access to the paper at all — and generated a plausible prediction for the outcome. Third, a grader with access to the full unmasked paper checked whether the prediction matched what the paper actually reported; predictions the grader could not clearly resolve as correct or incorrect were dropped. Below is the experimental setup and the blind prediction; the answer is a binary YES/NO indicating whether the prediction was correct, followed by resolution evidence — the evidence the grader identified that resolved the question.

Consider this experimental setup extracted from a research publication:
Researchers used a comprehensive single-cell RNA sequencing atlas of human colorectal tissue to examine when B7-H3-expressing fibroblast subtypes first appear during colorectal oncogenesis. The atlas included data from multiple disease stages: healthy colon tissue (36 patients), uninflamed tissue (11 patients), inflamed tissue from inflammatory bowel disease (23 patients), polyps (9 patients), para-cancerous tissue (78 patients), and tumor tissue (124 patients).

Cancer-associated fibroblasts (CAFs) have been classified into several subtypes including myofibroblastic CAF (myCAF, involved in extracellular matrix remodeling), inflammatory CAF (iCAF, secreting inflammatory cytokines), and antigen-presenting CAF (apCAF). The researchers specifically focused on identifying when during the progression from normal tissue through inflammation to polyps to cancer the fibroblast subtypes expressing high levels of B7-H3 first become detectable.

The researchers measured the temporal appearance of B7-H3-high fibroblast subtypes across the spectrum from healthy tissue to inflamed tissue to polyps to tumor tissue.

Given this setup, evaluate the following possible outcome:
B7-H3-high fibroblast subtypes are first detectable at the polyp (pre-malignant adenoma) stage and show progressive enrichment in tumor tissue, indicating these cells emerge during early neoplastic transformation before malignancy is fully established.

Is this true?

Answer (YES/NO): NO